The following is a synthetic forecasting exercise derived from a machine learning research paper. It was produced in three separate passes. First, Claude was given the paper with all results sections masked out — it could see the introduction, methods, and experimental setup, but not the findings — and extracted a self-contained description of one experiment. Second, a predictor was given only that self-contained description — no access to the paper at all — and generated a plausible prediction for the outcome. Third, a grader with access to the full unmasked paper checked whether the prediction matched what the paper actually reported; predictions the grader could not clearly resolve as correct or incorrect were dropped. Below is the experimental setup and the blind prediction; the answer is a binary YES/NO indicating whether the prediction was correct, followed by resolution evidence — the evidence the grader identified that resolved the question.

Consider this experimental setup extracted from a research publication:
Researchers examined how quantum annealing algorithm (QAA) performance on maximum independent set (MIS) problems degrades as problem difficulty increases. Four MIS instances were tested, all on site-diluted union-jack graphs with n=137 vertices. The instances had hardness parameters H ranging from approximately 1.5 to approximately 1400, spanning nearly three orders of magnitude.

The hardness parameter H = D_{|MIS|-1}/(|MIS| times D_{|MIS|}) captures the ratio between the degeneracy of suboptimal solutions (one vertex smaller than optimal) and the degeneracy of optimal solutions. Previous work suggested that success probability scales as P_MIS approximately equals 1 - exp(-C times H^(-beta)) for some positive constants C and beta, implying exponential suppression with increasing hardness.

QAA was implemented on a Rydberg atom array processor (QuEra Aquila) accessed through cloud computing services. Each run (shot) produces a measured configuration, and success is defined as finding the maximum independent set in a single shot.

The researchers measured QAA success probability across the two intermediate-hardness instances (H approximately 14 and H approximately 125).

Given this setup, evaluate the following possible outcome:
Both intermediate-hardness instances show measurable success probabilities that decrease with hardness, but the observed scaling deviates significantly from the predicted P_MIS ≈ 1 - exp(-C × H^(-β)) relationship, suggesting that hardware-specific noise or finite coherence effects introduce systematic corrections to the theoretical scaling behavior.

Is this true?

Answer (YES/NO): NO